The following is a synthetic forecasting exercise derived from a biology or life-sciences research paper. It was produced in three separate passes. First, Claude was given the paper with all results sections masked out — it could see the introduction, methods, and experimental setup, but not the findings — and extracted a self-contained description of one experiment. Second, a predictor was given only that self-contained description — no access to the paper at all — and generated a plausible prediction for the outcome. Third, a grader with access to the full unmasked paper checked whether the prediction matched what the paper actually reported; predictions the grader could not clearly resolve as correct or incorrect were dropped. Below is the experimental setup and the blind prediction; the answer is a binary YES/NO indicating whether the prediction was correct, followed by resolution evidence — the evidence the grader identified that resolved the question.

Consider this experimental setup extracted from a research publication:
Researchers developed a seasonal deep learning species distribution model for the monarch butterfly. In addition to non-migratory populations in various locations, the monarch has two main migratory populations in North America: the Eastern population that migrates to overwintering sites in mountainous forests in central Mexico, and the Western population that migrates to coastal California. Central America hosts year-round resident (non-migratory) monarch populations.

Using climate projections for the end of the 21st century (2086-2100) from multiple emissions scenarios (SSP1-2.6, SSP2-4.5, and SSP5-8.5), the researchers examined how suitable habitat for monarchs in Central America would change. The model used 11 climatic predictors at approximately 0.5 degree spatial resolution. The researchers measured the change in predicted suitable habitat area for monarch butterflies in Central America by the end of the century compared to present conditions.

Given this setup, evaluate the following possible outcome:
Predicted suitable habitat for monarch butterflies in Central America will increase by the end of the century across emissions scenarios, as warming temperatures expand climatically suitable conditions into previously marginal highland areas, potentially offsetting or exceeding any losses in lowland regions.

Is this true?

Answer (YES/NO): NO